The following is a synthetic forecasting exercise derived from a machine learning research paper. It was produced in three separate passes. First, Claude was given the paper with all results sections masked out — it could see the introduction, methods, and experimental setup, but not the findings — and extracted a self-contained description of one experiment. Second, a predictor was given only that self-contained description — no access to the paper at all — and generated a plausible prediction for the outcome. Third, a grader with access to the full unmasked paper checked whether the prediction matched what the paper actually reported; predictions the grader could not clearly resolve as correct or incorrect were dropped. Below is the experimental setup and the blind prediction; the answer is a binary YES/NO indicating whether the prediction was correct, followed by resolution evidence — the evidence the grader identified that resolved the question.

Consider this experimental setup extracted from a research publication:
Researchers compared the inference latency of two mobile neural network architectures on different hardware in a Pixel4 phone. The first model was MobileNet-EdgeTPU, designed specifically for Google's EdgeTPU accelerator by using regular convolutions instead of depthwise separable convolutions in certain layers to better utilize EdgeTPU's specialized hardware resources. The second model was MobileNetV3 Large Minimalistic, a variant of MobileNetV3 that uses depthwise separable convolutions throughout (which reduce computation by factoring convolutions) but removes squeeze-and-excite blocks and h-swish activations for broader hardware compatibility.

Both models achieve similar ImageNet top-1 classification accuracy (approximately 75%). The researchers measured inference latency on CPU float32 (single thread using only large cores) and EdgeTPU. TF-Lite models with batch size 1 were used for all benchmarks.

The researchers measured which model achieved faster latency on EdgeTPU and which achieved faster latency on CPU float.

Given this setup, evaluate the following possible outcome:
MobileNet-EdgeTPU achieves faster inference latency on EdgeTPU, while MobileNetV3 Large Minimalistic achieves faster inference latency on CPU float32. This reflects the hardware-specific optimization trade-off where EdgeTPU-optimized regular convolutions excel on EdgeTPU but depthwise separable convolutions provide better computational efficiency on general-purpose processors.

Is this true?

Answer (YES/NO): NO